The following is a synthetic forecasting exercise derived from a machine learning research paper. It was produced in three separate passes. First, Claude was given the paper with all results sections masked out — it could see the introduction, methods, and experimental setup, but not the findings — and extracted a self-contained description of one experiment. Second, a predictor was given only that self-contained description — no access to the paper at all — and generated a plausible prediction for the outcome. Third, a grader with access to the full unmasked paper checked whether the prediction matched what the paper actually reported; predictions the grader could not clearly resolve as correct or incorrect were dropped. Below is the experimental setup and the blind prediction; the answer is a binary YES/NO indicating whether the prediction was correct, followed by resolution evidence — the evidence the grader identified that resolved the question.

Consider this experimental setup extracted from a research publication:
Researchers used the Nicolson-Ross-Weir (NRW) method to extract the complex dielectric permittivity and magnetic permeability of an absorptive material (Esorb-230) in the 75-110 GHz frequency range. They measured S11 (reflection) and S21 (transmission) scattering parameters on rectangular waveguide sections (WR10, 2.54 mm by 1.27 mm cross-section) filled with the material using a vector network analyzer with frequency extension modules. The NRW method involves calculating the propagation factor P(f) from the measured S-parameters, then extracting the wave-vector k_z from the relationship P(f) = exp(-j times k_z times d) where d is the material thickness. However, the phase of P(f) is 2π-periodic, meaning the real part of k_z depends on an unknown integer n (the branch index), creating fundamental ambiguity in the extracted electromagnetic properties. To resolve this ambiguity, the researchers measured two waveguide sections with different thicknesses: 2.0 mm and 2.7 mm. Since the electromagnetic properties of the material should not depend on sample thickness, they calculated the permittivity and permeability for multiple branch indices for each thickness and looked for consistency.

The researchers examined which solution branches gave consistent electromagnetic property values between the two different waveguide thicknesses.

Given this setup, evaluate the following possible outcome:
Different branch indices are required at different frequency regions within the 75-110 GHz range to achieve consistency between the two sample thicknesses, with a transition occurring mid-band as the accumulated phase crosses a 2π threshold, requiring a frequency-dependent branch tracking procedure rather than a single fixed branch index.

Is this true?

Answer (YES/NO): NO